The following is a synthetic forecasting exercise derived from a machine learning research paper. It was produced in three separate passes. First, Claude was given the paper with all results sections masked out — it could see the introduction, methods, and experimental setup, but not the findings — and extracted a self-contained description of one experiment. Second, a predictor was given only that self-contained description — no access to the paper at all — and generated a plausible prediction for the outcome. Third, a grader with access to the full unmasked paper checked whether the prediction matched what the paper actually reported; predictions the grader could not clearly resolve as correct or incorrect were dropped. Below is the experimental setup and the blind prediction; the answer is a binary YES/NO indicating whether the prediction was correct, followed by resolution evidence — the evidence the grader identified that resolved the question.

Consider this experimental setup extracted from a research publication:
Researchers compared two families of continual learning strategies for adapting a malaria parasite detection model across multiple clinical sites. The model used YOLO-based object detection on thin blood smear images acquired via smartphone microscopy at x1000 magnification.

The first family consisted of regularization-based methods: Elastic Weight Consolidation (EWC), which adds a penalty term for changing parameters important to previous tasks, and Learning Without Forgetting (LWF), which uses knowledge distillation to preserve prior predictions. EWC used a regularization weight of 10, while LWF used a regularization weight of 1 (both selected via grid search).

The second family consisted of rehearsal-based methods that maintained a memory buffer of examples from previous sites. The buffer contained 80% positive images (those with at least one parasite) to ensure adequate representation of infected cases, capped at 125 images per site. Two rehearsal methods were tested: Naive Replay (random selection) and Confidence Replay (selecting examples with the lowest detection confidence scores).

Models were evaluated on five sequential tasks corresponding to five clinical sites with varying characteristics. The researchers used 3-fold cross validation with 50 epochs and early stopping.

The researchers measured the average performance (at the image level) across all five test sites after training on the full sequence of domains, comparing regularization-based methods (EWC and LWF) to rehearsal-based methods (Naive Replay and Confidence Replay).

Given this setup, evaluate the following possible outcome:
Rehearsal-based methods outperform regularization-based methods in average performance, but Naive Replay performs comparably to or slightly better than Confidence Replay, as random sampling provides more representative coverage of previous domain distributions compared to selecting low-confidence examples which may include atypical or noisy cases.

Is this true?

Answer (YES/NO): NO